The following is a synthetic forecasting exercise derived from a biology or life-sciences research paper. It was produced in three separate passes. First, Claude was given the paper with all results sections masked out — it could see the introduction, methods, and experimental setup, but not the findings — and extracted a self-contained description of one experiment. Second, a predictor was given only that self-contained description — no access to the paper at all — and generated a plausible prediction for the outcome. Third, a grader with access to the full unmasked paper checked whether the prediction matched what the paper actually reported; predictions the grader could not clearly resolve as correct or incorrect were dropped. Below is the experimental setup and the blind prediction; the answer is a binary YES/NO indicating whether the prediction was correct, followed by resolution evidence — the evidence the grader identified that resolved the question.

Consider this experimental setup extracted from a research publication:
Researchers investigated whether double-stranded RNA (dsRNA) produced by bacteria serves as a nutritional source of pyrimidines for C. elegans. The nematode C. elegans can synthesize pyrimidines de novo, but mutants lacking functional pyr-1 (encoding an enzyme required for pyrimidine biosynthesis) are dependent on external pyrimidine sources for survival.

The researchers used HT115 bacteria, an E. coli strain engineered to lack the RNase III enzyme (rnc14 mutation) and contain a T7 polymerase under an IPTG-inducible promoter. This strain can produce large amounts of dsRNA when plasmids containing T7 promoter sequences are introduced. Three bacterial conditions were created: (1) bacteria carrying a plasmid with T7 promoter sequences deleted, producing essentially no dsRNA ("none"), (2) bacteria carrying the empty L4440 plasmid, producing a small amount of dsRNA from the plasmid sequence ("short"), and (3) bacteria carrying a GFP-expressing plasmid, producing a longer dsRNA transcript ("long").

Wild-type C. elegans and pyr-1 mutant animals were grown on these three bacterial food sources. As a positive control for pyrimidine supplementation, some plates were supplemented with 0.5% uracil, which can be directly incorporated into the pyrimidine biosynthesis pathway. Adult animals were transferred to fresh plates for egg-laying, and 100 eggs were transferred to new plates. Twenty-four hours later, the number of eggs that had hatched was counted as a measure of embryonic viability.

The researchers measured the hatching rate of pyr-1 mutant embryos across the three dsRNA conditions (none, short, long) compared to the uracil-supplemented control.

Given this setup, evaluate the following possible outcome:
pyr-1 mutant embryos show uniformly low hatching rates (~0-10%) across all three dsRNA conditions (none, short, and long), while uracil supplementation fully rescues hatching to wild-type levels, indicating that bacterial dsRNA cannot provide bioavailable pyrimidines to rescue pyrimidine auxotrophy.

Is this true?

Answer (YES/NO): NO